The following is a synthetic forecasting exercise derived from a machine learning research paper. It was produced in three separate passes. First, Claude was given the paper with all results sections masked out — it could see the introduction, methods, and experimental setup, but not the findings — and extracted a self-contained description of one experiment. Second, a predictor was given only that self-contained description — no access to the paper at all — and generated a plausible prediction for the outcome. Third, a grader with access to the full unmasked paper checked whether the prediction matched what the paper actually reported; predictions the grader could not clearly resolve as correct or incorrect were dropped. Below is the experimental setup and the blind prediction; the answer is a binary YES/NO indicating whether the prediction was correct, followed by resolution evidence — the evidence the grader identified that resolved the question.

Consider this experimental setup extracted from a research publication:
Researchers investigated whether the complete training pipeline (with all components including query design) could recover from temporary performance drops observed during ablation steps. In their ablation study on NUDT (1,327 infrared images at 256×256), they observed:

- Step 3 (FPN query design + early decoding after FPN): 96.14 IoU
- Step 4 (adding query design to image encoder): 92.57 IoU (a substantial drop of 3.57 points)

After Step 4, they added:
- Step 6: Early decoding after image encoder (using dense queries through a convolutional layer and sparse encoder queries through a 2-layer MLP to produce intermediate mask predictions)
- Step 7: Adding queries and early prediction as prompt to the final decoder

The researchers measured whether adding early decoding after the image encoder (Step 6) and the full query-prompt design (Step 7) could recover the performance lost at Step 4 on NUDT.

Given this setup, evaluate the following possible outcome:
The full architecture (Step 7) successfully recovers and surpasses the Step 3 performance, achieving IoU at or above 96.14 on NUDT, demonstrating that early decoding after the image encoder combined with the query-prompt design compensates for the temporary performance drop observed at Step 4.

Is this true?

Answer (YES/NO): YES